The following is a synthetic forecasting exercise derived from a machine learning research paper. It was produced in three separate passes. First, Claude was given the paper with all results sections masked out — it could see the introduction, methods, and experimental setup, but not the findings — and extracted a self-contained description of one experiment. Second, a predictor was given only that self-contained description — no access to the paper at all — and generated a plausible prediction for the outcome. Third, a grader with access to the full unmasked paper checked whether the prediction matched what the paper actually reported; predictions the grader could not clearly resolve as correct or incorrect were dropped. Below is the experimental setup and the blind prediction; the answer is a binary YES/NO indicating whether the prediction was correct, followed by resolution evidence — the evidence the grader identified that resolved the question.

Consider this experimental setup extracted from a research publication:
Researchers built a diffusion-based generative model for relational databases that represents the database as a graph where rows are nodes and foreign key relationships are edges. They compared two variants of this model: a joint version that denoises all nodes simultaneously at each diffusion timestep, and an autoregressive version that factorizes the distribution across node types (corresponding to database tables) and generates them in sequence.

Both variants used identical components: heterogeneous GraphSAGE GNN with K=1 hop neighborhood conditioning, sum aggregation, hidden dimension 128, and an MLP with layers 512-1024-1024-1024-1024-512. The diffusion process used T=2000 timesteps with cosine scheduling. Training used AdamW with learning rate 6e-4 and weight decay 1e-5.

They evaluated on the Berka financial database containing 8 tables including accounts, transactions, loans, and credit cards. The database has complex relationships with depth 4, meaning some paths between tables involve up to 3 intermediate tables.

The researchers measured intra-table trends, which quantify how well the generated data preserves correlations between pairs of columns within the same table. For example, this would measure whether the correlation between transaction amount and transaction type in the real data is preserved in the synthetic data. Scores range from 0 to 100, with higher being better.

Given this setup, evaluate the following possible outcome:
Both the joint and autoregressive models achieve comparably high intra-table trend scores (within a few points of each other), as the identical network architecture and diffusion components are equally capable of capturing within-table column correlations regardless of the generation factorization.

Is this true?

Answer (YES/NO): NO